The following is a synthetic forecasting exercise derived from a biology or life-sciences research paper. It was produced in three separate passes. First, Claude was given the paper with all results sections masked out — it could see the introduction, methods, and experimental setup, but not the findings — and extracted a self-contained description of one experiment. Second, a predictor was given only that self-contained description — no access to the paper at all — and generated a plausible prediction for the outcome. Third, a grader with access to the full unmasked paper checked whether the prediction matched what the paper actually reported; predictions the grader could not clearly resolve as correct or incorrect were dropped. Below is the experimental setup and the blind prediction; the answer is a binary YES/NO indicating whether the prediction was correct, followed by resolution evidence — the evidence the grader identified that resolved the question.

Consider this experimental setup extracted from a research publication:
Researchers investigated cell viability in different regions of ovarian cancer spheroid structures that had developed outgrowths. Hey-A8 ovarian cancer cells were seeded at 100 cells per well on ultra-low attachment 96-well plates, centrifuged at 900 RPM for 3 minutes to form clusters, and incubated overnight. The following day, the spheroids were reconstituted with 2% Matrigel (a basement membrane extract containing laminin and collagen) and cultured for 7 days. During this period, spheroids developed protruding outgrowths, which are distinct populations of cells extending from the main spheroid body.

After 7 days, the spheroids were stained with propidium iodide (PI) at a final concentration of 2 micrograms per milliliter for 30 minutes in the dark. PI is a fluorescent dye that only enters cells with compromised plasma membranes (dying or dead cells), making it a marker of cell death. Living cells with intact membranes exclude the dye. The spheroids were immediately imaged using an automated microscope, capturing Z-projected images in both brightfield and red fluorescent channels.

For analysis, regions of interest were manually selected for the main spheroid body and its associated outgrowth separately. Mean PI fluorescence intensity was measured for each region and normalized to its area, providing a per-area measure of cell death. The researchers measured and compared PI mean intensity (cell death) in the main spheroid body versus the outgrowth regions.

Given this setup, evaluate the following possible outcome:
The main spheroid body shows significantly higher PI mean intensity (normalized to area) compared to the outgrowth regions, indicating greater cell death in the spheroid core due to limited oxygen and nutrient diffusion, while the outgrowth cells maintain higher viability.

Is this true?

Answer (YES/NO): YES